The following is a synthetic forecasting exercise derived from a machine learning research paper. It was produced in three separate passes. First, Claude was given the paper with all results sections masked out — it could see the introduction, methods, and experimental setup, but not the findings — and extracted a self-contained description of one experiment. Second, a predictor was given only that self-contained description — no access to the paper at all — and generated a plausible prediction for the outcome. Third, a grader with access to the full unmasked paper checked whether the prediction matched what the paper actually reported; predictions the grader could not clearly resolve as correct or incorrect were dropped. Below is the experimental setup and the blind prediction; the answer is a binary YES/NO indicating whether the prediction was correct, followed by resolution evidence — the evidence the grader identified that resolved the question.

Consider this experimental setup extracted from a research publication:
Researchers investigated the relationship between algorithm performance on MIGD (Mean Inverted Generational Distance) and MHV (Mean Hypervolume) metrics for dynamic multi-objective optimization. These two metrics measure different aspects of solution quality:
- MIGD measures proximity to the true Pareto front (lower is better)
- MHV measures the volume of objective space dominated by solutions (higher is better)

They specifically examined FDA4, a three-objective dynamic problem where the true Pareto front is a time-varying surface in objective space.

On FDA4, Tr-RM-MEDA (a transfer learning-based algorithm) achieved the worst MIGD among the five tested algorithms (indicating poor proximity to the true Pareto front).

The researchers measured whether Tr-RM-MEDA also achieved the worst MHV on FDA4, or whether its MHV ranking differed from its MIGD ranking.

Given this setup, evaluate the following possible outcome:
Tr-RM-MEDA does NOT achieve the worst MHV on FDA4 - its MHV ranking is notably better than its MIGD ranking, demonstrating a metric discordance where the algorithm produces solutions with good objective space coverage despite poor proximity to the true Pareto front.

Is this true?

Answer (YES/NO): YES